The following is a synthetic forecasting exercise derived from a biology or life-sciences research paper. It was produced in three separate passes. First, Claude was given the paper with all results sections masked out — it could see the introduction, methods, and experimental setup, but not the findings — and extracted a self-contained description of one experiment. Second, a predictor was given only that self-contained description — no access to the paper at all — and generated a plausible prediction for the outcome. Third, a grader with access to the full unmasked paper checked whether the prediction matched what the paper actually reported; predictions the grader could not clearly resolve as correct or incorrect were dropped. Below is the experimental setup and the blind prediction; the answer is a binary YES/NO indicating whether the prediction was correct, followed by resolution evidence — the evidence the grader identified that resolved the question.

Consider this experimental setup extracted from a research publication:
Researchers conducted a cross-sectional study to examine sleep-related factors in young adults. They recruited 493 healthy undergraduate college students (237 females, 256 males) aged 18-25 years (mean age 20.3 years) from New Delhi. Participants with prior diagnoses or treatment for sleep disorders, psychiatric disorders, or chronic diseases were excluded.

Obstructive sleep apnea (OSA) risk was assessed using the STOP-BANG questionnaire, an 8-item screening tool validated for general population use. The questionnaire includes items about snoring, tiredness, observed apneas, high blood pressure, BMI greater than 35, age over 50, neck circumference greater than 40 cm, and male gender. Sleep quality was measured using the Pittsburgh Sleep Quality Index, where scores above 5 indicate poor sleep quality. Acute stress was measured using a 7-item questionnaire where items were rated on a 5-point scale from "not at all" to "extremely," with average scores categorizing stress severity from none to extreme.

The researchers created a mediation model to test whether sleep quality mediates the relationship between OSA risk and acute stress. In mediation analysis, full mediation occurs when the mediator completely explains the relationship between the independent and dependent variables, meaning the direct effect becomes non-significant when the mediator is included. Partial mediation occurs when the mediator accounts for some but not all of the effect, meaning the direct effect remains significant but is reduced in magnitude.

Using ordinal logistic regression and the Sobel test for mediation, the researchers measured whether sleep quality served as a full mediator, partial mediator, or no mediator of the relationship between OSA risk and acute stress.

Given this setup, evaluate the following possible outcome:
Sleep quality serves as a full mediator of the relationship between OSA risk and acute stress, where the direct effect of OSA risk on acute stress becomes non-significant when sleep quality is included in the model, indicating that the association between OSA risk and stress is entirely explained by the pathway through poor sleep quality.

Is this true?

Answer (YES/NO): YES